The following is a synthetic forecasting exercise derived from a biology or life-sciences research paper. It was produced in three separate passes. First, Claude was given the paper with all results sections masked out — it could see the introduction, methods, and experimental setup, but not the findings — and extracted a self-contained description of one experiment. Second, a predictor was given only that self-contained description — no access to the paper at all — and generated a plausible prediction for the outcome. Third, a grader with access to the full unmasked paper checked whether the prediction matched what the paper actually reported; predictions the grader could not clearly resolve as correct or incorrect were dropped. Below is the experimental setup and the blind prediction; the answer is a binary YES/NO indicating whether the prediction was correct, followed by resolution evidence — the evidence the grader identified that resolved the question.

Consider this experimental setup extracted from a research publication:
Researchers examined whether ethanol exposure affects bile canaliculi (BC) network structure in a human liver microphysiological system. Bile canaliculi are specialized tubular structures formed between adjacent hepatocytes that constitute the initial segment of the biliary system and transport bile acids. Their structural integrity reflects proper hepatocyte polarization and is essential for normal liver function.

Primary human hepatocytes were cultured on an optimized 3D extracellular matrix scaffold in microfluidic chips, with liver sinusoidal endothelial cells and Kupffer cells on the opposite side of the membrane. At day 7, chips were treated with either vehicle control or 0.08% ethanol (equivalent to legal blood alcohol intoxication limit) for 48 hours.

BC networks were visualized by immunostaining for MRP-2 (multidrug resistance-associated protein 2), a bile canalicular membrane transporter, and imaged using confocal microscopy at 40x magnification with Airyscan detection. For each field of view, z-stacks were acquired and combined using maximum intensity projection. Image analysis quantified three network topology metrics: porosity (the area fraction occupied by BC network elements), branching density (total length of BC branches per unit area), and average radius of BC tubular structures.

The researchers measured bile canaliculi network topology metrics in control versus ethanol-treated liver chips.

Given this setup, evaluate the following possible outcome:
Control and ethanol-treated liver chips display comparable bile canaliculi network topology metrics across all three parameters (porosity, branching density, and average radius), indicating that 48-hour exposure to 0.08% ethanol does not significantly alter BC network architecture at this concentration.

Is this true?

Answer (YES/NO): NO